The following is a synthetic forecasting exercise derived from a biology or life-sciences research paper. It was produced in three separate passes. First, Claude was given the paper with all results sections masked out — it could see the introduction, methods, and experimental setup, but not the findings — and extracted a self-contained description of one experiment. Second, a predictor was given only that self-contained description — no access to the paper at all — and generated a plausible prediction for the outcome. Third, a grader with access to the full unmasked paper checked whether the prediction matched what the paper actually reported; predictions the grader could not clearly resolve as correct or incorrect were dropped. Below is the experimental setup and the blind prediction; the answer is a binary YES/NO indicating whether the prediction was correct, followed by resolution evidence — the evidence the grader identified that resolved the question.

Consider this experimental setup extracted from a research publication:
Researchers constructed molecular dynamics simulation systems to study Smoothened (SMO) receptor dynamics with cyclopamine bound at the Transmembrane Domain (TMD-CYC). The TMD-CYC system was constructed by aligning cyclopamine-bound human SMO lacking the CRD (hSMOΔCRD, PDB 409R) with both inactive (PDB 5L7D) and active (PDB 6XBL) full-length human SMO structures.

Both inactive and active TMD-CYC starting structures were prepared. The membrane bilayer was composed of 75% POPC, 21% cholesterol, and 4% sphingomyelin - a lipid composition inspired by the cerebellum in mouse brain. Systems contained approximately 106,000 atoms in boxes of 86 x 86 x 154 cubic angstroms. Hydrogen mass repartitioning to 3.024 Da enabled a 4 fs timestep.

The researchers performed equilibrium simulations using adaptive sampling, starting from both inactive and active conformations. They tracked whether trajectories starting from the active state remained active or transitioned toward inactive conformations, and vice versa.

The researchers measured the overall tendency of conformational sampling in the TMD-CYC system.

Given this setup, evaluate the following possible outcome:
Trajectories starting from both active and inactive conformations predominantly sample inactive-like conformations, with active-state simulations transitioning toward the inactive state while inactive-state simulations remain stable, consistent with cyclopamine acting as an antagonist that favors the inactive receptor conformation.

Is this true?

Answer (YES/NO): YES